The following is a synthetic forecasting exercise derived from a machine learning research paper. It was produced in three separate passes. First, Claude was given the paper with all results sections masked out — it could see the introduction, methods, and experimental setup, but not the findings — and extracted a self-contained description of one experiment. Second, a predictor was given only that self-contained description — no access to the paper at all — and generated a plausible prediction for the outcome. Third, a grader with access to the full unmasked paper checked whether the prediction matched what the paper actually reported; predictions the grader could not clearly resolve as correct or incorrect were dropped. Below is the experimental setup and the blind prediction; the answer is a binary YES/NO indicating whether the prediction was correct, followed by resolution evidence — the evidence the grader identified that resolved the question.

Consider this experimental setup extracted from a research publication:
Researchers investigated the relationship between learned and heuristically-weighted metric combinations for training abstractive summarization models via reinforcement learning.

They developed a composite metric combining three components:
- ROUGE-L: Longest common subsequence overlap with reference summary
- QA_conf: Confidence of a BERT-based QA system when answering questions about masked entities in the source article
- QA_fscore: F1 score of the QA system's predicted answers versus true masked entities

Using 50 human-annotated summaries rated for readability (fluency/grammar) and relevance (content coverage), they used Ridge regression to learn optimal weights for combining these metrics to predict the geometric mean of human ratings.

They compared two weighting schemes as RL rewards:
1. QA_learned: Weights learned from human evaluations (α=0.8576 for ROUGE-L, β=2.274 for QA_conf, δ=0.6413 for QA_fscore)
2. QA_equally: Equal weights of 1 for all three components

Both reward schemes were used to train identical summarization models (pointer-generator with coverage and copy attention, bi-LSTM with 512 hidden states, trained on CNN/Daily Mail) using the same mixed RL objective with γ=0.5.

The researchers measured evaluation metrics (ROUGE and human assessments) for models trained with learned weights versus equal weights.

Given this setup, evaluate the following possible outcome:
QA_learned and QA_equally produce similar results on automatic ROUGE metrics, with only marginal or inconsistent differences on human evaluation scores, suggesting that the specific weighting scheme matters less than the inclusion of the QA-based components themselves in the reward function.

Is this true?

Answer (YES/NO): NO